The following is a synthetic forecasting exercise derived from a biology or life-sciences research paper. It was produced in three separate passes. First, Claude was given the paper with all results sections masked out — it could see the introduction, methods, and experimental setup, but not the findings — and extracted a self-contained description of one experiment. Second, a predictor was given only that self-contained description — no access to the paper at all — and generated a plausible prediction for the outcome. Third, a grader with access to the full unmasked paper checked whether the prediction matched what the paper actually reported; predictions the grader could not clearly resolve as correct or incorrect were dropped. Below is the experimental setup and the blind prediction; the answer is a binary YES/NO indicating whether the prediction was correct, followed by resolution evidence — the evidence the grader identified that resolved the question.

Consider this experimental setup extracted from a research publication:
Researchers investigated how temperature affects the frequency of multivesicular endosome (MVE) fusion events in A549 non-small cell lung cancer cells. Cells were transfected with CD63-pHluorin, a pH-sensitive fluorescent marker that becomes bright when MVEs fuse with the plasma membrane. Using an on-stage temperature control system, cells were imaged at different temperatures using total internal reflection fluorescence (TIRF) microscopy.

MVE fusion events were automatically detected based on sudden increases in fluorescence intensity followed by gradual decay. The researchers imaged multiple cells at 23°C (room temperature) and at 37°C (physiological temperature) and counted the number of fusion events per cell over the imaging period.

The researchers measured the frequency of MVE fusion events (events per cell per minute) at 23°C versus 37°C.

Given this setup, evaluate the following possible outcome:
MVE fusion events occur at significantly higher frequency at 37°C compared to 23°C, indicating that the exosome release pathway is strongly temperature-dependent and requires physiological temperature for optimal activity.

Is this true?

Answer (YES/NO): YES